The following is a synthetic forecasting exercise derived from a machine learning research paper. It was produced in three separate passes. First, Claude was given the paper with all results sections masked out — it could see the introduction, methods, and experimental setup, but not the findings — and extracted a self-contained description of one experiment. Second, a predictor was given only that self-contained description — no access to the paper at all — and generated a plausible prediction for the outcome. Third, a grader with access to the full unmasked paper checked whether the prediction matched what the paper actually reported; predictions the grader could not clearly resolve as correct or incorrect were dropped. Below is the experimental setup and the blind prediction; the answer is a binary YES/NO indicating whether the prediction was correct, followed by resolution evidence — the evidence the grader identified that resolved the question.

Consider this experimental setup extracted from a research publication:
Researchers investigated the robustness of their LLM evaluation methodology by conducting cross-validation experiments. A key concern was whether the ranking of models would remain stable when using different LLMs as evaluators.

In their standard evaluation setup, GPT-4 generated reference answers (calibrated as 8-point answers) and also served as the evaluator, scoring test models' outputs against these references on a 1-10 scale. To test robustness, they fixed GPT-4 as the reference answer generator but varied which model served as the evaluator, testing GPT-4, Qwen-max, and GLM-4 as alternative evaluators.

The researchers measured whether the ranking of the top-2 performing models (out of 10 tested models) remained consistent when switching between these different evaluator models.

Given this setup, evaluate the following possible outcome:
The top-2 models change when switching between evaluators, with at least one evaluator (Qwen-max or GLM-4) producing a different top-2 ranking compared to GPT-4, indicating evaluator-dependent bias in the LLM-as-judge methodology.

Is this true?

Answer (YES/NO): NO